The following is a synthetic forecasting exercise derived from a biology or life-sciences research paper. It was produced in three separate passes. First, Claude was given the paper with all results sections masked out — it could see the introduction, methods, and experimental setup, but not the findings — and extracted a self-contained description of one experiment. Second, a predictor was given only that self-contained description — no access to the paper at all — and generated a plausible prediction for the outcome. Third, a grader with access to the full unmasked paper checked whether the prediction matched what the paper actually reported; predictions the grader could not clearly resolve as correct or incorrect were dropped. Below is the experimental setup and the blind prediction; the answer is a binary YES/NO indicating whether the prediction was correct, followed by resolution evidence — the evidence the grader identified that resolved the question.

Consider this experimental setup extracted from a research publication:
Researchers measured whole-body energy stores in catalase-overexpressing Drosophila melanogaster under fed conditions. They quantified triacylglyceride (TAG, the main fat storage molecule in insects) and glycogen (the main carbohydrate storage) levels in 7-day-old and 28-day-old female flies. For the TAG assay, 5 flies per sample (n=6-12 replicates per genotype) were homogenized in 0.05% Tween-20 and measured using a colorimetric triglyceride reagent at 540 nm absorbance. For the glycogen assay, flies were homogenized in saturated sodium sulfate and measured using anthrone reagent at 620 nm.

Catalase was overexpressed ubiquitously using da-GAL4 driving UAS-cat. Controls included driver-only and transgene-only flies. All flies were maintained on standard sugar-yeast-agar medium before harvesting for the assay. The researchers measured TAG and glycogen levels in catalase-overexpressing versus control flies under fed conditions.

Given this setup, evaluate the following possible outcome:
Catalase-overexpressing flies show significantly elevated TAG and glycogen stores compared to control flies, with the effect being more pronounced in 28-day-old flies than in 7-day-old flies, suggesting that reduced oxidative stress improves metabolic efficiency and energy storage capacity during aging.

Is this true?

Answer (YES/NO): NO